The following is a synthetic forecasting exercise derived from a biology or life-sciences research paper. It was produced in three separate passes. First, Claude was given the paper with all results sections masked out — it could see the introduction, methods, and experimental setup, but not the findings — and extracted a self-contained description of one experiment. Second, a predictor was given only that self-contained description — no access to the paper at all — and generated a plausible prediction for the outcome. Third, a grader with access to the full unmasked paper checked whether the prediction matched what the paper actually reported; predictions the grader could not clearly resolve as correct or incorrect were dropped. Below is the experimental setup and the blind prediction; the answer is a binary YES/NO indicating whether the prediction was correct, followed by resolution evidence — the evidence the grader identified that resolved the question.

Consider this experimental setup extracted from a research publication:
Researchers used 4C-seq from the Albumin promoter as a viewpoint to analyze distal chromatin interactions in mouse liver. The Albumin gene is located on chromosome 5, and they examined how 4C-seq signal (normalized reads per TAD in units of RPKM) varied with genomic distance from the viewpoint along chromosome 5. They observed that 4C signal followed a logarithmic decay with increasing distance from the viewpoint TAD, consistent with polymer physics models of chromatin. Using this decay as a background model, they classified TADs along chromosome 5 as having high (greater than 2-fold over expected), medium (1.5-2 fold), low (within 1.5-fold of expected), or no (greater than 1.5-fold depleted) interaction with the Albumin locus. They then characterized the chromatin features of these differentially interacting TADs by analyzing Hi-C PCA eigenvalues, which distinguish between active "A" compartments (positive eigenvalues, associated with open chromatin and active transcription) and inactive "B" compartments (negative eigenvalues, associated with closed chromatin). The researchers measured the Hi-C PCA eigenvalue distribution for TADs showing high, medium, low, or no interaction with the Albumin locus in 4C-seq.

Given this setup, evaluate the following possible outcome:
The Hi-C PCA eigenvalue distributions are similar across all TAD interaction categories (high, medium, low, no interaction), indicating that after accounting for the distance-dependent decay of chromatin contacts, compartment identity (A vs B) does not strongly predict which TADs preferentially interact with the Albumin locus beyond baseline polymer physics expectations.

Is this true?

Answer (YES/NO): NO